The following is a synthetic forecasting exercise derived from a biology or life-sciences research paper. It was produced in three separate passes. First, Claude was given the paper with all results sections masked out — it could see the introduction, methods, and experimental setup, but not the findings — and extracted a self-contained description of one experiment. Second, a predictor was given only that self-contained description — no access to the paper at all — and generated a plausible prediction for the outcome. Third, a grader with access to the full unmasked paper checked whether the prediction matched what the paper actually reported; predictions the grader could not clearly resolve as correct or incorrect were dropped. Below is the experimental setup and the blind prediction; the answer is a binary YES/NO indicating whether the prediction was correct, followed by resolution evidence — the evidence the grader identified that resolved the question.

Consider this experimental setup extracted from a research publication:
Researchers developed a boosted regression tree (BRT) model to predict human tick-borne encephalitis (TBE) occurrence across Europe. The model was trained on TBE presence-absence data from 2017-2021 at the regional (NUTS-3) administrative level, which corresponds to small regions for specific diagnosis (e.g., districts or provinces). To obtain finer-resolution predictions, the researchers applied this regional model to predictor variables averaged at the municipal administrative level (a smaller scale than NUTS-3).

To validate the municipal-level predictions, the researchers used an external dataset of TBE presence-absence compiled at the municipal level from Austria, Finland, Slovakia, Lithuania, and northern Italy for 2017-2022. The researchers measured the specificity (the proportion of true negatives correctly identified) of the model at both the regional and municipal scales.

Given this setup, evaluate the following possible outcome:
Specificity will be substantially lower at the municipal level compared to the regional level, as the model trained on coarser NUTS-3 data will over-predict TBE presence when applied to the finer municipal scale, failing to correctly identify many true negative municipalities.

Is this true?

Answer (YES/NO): YES